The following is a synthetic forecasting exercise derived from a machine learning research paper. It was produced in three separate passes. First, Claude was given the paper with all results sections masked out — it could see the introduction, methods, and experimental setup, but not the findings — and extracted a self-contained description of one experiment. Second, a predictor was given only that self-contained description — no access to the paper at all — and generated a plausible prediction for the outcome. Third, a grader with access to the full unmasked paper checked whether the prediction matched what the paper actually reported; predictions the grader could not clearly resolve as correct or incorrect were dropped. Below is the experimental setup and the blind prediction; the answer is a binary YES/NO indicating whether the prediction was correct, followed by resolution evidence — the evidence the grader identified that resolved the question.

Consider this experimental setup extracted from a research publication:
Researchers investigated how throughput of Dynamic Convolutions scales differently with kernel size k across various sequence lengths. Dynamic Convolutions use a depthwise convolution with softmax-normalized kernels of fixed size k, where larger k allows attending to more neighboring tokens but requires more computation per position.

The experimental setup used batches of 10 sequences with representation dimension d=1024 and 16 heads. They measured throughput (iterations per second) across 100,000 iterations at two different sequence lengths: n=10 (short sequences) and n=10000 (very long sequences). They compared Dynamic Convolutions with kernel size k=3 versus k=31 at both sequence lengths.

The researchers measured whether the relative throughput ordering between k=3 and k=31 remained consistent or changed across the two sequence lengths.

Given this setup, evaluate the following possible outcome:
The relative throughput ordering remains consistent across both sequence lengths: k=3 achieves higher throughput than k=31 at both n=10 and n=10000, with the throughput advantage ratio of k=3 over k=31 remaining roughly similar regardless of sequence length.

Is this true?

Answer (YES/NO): NO